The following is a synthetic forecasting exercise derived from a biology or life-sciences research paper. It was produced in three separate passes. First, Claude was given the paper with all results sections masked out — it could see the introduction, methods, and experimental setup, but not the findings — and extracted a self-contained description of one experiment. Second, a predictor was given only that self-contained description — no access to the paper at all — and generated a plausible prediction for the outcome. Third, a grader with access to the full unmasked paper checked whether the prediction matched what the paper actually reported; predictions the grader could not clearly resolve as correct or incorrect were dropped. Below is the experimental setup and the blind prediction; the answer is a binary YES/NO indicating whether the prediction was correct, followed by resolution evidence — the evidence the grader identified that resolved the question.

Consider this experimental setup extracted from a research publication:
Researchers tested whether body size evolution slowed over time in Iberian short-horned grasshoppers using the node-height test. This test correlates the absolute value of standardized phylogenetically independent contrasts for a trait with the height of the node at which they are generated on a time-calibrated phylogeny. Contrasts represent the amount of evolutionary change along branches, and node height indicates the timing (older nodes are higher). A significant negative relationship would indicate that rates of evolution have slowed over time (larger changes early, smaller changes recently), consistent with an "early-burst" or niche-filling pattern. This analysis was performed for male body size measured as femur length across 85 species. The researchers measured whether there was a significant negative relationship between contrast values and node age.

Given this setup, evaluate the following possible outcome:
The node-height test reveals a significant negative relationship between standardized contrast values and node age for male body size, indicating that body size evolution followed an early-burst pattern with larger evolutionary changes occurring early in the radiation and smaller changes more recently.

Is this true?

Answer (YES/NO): NO